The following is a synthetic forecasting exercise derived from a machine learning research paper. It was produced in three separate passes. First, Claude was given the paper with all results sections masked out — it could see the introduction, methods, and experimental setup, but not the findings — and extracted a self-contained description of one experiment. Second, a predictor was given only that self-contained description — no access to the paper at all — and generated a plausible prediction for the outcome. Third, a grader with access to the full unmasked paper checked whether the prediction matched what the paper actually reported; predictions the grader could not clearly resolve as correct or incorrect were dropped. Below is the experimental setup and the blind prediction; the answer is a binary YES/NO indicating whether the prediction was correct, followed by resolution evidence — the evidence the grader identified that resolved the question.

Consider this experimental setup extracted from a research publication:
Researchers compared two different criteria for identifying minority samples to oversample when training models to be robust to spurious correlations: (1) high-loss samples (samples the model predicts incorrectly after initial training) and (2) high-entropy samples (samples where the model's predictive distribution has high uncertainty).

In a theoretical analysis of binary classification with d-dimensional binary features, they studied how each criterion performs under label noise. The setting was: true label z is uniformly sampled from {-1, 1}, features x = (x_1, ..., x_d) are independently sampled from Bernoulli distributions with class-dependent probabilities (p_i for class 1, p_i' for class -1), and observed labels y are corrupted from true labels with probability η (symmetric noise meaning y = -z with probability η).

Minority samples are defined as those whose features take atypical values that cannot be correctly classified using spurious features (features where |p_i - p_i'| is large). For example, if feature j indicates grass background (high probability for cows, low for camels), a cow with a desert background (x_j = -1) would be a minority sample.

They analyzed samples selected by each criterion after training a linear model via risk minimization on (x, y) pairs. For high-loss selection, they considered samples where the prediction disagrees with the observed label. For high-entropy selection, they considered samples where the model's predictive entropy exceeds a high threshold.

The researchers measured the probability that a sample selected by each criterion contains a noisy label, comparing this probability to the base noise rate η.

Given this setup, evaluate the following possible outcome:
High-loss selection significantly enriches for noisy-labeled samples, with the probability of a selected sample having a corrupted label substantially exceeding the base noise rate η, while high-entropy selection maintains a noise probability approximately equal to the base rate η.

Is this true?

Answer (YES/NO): NO